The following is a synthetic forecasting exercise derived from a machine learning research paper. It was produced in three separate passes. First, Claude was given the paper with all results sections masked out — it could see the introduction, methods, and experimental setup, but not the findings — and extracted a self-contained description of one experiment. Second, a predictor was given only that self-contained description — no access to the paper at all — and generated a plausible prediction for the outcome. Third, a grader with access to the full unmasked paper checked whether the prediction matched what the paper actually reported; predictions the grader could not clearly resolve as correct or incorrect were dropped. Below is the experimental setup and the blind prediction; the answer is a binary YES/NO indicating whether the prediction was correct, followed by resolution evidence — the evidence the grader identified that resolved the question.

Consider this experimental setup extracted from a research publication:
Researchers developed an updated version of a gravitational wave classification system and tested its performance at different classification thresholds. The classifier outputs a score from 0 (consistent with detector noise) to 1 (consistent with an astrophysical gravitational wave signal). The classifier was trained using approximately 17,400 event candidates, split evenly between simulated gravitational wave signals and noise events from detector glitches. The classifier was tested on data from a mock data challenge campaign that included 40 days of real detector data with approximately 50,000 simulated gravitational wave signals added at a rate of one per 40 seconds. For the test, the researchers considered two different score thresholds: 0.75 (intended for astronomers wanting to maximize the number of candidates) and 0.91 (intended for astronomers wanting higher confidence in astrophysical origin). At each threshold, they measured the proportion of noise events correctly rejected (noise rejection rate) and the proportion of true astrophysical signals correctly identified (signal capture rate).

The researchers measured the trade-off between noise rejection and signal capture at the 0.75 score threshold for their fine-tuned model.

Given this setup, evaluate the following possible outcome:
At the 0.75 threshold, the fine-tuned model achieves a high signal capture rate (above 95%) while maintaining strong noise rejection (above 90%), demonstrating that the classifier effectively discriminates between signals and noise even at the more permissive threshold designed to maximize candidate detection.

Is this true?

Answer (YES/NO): NO